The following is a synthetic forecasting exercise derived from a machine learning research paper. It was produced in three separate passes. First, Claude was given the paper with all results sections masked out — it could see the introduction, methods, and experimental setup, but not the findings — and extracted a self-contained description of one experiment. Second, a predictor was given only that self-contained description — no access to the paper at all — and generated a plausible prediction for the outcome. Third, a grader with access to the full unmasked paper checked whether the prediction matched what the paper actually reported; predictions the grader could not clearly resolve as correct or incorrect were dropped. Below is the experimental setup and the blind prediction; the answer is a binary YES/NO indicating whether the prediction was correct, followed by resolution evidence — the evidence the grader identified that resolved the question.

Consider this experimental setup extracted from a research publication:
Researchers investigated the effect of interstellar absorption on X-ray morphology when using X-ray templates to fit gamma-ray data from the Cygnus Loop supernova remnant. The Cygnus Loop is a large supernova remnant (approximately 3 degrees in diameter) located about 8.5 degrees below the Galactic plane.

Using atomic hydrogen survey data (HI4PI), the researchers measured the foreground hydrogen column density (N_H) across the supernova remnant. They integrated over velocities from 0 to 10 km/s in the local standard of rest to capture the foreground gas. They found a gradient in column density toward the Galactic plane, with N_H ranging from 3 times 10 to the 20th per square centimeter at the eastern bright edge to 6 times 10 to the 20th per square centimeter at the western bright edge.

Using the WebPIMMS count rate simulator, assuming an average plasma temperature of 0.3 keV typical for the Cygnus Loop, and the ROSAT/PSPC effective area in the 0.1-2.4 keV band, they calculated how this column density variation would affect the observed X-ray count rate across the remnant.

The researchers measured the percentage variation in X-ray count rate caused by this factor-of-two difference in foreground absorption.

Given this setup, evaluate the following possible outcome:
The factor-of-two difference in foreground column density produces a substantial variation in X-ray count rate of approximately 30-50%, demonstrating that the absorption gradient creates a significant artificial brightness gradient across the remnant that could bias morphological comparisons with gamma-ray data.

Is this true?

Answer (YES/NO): NO